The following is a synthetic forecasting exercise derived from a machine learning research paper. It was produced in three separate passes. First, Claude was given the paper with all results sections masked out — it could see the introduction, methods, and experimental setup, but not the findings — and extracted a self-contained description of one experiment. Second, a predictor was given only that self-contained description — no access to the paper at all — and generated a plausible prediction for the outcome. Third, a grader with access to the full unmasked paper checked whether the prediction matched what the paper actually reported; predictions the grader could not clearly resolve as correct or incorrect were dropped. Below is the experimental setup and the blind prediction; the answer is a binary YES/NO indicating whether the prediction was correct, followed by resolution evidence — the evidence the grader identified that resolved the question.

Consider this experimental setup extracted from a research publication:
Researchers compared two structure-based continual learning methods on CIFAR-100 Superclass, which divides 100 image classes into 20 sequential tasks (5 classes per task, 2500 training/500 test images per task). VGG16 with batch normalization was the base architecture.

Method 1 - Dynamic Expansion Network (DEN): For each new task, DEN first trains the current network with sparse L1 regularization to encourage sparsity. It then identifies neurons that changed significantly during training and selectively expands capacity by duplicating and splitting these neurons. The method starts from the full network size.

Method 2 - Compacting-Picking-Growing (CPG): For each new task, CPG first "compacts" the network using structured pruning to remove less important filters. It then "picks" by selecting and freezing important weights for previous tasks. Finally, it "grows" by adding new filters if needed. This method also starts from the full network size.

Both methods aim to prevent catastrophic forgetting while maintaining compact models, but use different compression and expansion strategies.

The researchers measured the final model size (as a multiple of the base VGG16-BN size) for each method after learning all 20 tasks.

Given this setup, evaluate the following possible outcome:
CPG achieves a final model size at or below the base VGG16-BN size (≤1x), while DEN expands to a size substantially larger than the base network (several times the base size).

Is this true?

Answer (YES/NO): NO